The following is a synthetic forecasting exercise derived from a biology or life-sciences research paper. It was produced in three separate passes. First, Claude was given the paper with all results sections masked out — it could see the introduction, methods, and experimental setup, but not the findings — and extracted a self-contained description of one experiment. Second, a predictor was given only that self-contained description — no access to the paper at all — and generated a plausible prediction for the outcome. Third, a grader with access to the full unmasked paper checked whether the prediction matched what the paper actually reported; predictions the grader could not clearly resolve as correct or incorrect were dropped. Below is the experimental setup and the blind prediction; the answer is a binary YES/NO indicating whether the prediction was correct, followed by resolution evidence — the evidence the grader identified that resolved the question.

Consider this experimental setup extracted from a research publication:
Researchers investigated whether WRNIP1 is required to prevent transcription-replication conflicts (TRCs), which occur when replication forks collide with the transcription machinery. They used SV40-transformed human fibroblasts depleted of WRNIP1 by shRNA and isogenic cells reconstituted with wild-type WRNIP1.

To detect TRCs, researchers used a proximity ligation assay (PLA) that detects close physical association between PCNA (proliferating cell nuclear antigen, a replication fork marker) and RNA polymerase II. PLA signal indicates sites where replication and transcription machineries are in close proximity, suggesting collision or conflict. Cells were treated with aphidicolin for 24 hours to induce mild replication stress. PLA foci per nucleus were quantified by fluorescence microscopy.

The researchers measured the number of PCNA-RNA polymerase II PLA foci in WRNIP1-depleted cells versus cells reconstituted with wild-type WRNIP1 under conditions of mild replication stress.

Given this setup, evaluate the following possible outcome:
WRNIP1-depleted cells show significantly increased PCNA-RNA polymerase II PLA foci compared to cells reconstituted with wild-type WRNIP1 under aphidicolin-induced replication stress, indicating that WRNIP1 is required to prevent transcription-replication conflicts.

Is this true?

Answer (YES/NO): YES